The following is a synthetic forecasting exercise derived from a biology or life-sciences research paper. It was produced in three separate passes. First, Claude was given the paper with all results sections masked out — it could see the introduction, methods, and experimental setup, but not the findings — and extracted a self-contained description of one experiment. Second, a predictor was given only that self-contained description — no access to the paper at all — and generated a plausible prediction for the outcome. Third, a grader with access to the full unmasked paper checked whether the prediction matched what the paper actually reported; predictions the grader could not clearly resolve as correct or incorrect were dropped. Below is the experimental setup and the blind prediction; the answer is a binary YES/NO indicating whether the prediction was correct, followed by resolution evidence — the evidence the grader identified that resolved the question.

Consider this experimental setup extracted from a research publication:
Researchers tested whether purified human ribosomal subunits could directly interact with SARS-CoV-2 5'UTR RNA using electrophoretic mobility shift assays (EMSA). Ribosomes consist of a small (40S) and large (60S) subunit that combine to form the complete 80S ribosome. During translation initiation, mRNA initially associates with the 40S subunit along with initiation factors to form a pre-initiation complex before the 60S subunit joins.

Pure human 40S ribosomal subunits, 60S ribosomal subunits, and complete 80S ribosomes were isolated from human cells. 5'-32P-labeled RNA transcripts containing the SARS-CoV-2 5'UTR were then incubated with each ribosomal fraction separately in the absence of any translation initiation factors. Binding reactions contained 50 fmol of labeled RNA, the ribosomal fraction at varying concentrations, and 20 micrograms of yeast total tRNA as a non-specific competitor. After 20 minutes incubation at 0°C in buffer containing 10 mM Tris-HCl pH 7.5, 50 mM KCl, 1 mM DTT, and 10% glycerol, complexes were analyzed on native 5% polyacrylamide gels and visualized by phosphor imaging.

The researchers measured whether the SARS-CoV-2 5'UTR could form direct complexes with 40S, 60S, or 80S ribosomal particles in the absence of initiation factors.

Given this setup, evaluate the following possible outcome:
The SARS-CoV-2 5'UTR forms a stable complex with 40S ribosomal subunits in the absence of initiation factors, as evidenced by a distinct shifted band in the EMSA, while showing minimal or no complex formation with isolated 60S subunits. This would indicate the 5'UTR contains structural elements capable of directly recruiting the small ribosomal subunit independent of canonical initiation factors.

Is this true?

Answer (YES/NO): NO